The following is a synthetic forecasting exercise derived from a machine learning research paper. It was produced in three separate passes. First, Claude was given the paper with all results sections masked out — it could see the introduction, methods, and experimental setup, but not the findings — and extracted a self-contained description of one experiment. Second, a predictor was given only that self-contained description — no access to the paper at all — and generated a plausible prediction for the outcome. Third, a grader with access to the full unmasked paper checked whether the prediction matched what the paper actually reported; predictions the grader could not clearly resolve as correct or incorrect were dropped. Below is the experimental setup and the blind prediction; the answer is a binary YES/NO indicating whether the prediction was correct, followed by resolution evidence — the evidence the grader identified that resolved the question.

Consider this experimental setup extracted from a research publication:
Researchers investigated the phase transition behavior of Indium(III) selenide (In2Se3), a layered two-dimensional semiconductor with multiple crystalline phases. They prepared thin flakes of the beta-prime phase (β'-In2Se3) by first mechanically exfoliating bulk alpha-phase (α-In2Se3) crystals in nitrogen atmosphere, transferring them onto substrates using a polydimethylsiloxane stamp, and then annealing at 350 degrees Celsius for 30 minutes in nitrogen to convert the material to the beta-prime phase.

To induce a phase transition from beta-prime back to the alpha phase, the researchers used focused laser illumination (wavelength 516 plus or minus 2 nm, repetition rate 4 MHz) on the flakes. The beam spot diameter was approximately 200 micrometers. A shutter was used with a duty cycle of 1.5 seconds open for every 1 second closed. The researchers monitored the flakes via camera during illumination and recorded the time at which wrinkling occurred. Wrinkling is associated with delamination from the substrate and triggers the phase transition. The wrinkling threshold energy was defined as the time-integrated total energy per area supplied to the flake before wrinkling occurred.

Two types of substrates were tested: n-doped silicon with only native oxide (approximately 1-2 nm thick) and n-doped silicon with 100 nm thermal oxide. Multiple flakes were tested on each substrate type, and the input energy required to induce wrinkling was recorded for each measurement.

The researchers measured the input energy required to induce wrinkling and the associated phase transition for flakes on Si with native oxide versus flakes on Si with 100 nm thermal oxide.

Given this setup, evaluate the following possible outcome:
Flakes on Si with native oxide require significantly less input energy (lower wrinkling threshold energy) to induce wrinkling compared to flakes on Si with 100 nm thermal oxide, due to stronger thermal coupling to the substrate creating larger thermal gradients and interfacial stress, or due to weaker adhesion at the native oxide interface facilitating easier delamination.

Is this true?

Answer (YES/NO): YES